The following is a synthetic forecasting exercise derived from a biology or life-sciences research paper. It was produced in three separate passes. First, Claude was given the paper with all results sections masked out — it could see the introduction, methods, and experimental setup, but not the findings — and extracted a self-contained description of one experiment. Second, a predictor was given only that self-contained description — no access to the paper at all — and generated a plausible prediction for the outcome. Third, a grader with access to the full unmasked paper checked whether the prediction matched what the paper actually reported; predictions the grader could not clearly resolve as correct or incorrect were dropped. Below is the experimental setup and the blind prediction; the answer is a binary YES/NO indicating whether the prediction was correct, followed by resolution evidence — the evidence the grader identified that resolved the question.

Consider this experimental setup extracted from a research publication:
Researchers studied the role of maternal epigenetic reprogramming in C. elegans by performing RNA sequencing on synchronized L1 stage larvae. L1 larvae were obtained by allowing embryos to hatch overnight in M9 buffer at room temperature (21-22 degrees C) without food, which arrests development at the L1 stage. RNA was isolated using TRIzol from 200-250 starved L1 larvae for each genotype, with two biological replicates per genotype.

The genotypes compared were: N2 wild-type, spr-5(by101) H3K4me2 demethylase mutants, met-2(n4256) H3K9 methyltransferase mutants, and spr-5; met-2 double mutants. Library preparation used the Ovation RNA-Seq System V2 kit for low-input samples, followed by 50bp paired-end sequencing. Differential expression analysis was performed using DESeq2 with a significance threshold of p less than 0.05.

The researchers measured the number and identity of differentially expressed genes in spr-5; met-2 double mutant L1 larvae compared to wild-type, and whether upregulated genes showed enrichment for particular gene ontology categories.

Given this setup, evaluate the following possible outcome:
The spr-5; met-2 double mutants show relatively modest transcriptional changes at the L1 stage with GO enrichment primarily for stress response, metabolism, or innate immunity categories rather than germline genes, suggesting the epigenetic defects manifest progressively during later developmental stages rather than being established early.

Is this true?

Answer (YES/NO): NO